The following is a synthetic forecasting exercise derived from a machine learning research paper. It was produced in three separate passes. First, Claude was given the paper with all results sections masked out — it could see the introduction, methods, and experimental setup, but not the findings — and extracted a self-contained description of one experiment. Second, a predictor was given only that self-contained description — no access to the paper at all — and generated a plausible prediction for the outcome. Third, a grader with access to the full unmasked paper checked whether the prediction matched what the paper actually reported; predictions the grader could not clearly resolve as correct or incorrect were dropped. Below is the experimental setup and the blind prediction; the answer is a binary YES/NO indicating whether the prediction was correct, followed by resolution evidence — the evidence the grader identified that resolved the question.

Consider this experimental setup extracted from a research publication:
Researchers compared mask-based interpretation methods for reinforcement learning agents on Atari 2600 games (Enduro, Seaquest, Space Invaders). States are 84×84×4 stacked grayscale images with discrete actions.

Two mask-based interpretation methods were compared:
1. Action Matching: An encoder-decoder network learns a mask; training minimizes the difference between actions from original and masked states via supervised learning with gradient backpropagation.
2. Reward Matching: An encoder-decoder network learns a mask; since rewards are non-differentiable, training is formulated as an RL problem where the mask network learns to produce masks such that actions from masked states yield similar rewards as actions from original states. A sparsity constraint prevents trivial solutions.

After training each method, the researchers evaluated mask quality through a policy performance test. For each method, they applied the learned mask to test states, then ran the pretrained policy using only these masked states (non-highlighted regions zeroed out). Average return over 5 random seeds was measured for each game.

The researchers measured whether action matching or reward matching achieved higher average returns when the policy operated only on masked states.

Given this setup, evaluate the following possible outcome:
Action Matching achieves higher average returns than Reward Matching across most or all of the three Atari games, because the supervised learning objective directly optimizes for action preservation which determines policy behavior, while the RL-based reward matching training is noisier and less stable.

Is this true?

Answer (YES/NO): NO